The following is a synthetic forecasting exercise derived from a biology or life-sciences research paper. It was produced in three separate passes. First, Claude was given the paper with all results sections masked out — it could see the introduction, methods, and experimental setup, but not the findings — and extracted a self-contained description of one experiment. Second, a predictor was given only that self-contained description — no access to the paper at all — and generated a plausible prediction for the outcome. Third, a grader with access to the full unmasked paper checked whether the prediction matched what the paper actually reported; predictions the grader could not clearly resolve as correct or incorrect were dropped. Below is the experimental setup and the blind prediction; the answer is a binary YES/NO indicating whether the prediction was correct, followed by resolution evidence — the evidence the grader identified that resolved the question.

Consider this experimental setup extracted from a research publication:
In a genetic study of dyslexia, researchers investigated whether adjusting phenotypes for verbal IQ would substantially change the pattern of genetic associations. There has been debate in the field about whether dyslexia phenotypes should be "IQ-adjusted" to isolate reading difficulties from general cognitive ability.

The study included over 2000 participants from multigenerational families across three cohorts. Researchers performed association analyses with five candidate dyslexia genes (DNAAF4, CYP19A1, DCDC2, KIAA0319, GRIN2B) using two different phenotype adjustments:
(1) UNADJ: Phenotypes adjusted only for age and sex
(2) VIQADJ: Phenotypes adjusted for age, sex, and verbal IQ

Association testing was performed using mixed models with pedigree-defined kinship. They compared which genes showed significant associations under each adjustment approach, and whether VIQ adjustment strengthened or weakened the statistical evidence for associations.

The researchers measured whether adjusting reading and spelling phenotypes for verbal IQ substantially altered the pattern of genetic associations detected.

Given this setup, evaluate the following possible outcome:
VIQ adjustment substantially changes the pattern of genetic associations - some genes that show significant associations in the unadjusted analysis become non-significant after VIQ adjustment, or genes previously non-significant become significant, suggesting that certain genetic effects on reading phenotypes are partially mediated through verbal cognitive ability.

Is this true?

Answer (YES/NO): NO